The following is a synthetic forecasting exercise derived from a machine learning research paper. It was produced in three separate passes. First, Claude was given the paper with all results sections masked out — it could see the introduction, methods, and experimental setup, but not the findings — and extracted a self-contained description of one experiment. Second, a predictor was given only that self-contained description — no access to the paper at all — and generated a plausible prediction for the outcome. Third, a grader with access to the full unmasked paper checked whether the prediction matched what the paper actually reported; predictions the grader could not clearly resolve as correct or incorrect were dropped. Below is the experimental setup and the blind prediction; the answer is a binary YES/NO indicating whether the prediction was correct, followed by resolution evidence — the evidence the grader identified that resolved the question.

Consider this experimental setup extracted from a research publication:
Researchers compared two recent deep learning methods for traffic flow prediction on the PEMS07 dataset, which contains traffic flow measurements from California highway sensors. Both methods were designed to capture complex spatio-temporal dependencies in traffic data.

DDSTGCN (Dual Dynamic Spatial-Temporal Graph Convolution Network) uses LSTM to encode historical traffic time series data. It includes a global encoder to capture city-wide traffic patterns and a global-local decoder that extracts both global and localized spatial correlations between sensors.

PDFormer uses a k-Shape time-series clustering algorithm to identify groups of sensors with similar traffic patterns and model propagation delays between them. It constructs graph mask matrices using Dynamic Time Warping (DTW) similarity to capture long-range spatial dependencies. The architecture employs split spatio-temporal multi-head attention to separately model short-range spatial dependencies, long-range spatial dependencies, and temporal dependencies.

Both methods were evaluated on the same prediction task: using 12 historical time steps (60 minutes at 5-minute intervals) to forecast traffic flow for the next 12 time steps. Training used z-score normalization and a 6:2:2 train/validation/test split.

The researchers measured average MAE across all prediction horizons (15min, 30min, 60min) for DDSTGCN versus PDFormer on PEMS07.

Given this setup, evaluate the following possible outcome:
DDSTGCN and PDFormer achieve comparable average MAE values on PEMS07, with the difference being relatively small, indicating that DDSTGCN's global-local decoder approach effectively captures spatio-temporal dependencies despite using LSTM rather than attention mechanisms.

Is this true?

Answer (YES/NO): YES